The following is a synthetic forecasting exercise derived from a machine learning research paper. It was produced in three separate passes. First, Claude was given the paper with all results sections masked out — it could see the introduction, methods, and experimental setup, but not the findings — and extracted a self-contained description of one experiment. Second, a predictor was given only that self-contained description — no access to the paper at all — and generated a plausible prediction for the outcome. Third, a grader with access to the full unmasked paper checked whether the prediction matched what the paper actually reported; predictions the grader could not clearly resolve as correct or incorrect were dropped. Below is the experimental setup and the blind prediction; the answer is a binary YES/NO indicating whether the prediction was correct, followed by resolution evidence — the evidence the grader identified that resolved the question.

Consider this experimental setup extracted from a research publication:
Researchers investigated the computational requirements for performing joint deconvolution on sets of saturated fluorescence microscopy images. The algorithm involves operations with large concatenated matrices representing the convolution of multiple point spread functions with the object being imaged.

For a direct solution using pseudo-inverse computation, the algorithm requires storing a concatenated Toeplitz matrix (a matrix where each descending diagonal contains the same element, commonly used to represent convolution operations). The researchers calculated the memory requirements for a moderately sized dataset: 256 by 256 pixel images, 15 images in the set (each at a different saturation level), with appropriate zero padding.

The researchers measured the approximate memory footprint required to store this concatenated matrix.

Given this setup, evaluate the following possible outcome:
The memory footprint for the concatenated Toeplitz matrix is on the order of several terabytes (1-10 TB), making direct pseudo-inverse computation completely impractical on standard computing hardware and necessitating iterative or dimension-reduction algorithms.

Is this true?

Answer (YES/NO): NO